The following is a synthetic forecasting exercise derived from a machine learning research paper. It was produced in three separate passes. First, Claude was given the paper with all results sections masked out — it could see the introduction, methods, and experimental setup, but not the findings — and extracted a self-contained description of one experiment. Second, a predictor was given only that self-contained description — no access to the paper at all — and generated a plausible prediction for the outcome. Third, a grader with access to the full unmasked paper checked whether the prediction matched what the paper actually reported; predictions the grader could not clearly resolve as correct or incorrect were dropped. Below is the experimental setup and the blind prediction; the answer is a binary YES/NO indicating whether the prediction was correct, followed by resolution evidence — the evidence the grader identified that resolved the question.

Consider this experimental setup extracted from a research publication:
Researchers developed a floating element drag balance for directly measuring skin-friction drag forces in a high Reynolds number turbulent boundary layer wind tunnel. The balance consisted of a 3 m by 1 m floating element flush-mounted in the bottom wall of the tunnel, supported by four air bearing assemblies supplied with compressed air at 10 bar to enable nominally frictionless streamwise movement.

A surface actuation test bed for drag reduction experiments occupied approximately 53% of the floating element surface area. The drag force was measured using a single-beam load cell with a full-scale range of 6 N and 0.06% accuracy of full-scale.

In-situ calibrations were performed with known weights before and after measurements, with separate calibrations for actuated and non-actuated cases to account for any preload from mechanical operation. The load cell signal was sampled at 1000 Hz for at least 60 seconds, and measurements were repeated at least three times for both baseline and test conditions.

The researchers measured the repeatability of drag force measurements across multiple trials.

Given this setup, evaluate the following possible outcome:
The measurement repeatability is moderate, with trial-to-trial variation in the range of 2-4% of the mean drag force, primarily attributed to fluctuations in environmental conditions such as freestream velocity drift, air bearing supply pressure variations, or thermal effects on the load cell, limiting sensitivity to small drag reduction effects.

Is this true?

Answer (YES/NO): NO